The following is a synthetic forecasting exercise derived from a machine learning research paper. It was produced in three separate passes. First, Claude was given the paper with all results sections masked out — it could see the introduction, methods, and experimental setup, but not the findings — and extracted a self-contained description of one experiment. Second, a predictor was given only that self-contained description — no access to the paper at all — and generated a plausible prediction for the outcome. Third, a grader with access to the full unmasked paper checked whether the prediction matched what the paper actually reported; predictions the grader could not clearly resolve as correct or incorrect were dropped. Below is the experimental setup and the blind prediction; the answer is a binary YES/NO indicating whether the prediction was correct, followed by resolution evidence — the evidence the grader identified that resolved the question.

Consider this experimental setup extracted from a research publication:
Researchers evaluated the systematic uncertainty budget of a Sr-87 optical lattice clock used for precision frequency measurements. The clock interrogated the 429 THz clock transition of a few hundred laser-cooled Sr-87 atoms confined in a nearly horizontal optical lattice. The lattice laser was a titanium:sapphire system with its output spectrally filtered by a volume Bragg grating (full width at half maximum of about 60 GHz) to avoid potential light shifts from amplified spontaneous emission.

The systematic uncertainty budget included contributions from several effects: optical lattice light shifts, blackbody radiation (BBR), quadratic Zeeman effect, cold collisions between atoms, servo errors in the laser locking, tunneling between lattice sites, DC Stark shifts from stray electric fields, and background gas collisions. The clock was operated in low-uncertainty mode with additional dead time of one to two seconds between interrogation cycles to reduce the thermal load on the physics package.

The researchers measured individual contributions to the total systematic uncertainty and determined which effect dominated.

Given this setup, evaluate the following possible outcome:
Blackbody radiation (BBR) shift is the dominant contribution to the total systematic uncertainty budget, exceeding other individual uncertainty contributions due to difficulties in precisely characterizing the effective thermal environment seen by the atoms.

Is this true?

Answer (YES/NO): YES